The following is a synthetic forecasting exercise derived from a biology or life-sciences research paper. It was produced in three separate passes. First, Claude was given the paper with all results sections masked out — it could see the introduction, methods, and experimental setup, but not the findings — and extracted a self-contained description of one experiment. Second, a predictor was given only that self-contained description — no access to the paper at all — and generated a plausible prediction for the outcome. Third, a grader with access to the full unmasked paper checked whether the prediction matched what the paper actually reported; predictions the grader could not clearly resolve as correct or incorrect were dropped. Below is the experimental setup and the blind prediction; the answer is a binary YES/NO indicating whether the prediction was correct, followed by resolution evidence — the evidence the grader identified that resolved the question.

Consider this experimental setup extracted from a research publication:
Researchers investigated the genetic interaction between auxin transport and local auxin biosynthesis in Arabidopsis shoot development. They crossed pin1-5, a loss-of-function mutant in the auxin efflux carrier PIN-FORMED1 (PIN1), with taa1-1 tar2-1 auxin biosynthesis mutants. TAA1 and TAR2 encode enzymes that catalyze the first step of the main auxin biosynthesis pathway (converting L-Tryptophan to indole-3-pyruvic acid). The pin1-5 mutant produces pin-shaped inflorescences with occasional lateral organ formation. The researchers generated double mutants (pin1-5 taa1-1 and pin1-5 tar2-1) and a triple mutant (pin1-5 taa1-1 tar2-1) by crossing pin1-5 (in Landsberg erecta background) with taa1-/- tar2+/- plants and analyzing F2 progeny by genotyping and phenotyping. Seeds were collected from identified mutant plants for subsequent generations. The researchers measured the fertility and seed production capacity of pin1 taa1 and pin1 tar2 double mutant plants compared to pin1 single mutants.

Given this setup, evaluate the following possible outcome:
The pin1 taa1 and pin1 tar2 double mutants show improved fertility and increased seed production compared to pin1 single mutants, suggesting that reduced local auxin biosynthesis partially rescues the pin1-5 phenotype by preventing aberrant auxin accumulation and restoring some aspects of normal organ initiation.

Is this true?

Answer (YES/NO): NO